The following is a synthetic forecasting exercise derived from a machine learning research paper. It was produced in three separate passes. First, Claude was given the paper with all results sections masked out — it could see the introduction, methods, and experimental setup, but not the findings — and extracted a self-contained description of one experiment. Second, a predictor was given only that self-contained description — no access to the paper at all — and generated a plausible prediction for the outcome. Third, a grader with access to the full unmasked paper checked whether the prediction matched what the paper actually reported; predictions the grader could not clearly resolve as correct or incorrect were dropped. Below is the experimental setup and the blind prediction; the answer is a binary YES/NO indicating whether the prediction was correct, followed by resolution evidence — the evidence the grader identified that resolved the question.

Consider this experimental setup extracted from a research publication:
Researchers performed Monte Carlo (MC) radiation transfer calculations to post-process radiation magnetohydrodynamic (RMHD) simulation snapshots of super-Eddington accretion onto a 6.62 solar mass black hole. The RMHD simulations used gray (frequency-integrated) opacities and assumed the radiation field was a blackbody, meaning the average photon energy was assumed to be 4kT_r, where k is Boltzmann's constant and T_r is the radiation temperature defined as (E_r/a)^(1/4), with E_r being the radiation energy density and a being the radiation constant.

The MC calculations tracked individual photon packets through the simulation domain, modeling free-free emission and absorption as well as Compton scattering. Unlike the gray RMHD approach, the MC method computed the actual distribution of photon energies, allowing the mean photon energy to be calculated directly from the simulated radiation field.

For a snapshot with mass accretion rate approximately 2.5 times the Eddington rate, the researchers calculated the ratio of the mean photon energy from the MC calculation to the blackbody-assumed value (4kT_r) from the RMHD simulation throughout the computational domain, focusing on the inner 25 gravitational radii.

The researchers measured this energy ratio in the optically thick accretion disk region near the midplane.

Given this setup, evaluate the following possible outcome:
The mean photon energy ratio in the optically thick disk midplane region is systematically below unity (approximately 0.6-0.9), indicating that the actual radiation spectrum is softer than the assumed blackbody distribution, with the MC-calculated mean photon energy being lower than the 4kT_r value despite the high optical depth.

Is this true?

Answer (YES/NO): NO